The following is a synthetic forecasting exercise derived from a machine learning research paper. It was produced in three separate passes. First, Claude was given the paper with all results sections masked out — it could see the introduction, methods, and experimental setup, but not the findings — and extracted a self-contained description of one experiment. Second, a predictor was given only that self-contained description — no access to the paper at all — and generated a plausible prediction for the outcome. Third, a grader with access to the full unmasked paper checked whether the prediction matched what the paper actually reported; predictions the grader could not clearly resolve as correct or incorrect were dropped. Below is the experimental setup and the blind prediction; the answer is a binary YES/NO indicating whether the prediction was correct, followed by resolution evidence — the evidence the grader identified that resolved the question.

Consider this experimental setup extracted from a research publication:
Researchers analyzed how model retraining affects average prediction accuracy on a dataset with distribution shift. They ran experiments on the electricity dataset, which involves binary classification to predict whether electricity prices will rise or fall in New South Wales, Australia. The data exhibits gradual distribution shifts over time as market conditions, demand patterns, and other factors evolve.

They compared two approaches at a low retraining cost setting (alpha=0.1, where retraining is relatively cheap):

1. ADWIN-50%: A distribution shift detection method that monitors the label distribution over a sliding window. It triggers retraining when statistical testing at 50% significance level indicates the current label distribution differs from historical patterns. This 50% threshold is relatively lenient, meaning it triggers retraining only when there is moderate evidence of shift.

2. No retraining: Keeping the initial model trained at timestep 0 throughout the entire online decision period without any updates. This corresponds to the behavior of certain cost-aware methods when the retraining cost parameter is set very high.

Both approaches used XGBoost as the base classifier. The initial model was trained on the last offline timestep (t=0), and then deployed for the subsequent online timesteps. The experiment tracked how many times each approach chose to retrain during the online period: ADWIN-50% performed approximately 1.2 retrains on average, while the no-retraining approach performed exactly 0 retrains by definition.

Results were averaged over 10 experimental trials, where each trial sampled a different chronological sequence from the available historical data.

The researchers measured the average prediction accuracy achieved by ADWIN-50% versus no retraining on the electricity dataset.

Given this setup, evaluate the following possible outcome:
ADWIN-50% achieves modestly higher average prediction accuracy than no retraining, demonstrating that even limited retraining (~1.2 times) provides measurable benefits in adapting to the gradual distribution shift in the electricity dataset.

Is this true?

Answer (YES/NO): YES